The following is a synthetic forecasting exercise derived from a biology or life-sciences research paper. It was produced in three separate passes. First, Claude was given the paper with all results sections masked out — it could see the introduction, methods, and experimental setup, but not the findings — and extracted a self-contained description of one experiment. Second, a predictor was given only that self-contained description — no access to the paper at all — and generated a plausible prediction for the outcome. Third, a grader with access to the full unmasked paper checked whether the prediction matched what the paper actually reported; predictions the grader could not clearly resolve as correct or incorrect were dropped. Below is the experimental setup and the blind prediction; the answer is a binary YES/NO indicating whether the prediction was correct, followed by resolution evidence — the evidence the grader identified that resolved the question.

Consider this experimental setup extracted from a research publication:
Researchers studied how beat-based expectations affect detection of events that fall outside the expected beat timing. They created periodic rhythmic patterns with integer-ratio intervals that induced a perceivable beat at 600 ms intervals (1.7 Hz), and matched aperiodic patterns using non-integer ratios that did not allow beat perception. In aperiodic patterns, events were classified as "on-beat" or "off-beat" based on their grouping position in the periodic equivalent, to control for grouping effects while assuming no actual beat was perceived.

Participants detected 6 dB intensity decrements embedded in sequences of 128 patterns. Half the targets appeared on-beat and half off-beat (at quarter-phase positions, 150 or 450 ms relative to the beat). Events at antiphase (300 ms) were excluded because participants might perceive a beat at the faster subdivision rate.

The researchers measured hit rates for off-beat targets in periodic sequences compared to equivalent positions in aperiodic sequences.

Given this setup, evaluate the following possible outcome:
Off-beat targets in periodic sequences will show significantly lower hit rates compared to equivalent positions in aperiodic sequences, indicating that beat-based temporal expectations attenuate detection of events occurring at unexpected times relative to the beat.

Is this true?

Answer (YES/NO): YES